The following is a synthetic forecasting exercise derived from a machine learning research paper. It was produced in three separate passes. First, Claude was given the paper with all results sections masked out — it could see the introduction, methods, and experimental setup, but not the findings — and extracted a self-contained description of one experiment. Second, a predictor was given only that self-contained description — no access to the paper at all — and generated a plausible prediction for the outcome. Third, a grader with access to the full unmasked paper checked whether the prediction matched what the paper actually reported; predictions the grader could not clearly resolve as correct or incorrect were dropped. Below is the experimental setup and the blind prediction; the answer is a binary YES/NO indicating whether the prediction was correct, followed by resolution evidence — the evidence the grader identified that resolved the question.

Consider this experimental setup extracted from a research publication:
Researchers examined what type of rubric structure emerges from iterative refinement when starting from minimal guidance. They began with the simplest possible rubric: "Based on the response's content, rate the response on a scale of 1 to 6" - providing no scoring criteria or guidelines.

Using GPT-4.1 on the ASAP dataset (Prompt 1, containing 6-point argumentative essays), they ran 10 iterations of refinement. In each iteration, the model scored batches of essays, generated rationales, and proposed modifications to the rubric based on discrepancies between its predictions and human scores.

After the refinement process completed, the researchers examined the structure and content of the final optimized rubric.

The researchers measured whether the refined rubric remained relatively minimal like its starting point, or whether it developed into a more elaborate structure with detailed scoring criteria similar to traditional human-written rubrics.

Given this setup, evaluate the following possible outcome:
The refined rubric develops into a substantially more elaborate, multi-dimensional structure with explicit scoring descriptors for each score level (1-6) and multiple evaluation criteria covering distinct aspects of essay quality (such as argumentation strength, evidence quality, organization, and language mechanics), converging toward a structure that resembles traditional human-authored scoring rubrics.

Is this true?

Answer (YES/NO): YES